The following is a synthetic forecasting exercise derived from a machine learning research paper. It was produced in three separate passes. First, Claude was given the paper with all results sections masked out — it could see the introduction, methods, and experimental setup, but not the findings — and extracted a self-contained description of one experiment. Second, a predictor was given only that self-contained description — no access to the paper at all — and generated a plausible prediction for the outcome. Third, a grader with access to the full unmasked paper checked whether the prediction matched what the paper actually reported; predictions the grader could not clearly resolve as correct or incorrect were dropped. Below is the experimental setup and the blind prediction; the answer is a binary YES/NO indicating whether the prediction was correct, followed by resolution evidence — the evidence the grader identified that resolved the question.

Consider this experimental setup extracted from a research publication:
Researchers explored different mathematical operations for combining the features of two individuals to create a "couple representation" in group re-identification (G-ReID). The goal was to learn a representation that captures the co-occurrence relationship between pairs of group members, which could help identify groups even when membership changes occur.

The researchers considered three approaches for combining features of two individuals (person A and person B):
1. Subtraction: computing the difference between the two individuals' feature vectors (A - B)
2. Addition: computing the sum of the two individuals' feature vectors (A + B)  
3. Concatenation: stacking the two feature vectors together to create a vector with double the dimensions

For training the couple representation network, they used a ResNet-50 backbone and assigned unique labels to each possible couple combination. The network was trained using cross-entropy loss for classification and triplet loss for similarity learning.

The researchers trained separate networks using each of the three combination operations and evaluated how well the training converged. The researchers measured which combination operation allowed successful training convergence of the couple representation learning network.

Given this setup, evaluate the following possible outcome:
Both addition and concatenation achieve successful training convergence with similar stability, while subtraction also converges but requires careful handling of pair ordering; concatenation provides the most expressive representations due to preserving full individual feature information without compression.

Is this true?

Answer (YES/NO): NO